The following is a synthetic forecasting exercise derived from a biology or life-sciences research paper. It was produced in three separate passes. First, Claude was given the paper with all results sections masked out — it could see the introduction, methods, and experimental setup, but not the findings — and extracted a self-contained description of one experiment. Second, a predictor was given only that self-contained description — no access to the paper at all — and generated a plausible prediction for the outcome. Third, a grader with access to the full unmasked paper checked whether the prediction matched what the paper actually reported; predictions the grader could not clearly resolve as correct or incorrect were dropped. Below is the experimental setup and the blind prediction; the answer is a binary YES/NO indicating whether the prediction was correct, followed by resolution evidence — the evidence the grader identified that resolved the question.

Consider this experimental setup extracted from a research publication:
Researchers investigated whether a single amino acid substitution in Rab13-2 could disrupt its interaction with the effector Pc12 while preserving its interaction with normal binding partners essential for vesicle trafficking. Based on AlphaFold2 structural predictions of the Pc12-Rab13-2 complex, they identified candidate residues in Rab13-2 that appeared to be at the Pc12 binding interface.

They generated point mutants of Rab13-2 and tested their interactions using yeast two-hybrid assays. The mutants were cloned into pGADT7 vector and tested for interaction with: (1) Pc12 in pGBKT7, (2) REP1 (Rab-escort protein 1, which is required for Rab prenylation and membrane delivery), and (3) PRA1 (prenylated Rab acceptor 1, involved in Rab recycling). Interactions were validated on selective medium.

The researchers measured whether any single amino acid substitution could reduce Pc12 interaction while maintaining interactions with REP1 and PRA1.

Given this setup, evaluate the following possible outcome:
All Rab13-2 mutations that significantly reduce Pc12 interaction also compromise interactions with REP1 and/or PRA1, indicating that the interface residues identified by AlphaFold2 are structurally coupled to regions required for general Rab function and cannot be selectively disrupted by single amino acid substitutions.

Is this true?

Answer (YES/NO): NO